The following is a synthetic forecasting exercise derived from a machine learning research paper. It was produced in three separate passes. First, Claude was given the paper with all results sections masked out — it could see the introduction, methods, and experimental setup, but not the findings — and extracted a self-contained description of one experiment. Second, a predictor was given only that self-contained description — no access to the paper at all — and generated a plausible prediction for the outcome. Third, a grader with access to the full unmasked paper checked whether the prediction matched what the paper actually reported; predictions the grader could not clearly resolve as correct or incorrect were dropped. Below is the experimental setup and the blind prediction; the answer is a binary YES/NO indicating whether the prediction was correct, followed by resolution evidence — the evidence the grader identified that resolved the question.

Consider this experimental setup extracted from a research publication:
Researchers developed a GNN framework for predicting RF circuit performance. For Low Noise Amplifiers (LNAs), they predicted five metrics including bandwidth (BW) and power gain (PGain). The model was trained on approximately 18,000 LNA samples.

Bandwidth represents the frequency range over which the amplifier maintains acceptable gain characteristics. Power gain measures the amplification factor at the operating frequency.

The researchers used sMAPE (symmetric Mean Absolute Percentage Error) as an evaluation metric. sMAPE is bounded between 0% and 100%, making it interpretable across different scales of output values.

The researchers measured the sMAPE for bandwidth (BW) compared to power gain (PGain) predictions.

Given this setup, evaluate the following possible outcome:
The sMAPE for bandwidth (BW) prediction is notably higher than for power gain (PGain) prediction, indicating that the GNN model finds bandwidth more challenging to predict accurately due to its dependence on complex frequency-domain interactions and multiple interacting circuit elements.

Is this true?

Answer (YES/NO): NO